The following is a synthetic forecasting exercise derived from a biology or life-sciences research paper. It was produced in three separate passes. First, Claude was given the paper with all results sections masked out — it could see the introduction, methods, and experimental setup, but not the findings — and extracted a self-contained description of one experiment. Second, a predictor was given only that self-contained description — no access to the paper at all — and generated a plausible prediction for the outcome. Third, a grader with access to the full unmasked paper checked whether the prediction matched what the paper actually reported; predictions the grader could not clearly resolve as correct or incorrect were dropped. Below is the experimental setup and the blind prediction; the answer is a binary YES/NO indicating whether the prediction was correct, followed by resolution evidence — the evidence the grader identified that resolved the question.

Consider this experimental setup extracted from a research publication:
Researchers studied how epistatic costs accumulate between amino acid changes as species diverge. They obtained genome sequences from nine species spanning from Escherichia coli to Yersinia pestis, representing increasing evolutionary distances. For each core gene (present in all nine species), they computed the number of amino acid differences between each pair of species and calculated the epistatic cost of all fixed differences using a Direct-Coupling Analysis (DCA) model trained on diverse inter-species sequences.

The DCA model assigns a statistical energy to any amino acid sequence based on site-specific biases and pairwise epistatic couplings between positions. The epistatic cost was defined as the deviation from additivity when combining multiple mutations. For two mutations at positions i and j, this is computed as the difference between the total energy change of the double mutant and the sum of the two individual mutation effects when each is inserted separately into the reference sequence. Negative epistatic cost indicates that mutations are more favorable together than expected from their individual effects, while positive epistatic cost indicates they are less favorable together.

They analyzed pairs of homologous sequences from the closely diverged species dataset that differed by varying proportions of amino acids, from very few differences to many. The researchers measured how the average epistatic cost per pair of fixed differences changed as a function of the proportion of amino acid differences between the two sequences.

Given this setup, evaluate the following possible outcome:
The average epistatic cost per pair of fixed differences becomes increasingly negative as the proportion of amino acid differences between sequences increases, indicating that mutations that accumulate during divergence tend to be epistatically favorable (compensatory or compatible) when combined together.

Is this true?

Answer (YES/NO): YES